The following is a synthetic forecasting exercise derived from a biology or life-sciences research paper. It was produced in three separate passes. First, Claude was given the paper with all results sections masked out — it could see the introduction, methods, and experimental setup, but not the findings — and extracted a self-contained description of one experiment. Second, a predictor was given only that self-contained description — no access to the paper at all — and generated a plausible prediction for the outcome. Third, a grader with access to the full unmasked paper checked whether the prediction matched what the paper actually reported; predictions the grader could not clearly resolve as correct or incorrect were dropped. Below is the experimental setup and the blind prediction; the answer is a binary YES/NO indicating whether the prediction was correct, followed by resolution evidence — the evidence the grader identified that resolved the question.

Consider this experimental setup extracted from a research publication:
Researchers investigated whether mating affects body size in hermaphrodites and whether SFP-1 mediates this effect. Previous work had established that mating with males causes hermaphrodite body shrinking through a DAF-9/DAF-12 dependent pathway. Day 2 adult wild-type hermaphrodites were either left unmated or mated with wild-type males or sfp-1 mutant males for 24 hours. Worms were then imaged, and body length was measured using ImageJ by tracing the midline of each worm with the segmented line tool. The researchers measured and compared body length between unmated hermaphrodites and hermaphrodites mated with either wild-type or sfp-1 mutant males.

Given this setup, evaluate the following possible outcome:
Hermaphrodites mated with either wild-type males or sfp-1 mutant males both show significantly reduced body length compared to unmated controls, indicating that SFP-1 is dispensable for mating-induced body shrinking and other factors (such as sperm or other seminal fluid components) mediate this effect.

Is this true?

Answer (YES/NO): YES